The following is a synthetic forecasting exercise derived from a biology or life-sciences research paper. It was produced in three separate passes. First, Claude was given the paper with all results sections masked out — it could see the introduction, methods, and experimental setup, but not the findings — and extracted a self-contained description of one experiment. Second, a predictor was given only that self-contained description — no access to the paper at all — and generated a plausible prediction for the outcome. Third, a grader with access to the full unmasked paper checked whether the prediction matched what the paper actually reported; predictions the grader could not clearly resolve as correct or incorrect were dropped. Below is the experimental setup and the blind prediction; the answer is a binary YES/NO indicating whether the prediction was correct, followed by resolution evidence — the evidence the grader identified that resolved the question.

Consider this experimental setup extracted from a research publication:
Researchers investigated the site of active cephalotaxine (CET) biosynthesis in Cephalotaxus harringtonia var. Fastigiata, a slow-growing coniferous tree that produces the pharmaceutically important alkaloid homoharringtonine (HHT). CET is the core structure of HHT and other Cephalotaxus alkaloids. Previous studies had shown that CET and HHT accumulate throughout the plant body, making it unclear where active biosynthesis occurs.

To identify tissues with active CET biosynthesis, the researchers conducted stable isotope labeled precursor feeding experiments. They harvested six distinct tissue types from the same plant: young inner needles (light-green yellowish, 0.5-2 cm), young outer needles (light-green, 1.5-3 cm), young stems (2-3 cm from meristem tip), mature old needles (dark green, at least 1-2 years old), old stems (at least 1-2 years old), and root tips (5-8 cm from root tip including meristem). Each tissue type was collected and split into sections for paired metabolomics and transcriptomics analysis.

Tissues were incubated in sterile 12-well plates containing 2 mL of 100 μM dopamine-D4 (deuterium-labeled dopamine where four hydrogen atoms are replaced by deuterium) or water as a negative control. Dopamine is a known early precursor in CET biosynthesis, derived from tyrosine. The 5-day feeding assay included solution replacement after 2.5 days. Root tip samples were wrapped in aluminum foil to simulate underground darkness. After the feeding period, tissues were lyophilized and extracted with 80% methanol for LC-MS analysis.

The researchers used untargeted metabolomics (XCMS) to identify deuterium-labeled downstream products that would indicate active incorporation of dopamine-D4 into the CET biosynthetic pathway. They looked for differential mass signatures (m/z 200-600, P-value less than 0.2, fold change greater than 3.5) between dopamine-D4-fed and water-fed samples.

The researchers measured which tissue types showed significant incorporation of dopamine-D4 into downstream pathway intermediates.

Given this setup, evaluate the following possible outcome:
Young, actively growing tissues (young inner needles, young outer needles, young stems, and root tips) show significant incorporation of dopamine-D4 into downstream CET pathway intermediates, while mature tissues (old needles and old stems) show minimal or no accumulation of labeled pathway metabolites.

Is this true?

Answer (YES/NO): NO